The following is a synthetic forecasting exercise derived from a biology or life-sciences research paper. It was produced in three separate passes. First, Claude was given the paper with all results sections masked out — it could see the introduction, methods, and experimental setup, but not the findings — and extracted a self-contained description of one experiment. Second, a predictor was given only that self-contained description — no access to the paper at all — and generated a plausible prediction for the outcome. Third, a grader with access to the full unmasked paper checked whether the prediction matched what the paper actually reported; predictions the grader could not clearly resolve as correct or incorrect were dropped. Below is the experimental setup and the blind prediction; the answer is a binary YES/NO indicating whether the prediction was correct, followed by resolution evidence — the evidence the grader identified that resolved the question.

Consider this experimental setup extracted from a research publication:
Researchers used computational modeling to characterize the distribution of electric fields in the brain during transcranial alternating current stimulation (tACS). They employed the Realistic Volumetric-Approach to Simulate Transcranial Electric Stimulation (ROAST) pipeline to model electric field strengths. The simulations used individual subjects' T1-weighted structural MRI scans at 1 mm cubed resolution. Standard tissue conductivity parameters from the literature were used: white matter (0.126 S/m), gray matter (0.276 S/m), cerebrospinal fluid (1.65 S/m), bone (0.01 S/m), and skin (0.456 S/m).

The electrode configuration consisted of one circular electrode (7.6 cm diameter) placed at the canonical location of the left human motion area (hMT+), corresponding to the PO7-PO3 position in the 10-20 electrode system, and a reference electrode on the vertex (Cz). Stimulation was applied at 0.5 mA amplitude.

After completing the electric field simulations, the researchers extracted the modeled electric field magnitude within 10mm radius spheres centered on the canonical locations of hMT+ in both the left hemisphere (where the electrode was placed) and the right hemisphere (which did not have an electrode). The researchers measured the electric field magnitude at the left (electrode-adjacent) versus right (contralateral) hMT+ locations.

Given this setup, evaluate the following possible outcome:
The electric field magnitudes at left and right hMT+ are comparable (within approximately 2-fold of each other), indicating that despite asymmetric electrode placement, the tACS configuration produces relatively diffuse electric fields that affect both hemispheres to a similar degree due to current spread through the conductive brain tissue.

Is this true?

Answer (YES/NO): YES